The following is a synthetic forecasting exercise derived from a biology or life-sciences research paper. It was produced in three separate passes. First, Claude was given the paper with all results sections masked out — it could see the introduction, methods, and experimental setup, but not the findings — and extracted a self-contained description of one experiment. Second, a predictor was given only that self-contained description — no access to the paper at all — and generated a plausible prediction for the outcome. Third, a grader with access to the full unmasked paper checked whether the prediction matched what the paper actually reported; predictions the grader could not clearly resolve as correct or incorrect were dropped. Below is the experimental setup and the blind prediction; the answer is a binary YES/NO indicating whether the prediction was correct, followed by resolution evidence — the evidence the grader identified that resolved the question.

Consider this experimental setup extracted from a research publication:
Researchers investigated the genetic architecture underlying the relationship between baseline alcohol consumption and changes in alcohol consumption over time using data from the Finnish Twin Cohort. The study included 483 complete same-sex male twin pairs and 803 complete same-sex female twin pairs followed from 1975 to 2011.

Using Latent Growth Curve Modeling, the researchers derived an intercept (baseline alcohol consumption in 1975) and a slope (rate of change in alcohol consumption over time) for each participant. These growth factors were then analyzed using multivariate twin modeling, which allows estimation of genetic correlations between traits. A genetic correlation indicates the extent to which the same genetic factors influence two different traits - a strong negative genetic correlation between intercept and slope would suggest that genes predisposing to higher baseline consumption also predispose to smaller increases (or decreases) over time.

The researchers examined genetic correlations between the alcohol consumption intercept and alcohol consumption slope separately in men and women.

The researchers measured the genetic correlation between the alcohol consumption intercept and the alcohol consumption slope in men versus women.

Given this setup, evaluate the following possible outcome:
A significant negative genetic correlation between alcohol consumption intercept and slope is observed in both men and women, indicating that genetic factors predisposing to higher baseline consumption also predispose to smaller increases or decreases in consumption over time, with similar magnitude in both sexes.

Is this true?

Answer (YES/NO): NO